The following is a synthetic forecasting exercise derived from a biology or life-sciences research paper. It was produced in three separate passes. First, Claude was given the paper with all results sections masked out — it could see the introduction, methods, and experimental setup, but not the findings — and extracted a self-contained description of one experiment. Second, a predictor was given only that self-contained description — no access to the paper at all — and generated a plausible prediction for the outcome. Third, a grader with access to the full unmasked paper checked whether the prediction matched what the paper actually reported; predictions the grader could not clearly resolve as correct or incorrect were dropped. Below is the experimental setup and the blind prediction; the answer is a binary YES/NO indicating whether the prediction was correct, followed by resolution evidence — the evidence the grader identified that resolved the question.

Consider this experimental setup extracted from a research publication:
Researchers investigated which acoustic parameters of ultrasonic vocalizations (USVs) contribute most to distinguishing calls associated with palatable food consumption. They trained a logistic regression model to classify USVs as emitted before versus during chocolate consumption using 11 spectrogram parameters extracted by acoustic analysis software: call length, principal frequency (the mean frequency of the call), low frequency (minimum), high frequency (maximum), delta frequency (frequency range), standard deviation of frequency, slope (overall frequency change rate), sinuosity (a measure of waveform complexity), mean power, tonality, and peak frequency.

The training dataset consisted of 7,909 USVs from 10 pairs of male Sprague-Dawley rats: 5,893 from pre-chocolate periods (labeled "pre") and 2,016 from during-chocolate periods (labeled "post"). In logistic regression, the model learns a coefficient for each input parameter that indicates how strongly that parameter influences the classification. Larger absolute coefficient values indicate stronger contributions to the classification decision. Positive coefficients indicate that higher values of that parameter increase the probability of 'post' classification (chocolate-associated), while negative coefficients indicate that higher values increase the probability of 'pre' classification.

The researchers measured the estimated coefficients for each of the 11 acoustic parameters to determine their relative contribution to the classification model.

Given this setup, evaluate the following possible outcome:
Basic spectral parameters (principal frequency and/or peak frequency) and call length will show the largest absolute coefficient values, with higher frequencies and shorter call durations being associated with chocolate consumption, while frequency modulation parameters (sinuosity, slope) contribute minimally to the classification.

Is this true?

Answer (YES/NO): NO